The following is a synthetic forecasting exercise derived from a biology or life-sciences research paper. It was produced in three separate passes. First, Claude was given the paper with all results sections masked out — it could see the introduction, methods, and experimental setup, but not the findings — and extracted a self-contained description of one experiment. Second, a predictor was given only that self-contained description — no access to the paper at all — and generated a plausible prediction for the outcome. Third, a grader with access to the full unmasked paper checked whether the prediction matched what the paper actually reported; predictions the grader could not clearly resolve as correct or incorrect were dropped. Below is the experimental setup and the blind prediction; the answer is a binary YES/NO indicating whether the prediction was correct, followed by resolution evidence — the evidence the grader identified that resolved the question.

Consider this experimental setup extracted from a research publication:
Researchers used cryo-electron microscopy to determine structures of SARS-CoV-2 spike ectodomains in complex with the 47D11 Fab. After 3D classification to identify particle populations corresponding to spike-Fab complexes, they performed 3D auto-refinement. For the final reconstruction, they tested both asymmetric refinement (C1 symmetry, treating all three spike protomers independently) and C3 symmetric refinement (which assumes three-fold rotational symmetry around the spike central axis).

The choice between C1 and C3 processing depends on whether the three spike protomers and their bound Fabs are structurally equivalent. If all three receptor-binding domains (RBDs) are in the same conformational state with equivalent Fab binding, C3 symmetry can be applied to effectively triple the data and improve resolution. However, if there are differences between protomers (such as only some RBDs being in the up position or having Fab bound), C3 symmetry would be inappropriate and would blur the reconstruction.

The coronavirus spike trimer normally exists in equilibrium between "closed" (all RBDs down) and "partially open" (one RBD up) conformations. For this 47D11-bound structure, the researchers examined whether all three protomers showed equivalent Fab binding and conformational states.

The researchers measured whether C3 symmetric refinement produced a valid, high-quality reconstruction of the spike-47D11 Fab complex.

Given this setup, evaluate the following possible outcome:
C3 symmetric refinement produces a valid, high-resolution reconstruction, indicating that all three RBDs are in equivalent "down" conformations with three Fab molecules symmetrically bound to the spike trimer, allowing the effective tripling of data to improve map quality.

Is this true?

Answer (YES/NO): NO